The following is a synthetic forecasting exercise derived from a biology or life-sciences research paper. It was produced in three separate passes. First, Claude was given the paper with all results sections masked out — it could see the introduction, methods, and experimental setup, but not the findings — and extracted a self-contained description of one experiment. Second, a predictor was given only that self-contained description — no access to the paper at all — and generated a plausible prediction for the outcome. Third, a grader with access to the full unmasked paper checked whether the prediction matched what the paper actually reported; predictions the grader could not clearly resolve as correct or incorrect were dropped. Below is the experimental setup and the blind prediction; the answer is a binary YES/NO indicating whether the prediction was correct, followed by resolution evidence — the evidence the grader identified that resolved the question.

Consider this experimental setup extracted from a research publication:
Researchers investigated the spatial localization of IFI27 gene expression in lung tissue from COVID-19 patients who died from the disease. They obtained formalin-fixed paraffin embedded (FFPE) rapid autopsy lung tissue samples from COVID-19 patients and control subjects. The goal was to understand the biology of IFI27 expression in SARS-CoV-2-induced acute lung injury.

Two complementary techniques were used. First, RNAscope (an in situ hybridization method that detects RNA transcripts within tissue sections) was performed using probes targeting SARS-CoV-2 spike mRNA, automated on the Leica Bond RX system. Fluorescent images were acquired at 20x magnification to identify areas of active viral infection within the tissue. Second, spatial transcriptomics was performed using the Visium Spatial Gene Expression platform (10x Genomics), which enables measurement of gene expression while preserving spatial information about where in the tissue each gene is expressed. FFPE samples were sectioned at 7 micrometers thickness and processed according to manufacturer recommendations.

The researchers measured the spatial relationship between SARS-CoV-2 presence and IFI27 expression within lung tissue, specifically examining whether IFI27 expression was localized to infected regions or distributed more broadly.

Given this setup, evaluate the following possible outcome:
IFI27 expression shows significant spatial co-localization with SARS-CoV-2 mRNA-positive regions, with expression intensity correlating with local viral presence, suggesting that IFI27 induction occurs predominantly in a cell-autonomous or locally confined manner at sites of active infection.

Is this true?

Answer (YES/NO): YES